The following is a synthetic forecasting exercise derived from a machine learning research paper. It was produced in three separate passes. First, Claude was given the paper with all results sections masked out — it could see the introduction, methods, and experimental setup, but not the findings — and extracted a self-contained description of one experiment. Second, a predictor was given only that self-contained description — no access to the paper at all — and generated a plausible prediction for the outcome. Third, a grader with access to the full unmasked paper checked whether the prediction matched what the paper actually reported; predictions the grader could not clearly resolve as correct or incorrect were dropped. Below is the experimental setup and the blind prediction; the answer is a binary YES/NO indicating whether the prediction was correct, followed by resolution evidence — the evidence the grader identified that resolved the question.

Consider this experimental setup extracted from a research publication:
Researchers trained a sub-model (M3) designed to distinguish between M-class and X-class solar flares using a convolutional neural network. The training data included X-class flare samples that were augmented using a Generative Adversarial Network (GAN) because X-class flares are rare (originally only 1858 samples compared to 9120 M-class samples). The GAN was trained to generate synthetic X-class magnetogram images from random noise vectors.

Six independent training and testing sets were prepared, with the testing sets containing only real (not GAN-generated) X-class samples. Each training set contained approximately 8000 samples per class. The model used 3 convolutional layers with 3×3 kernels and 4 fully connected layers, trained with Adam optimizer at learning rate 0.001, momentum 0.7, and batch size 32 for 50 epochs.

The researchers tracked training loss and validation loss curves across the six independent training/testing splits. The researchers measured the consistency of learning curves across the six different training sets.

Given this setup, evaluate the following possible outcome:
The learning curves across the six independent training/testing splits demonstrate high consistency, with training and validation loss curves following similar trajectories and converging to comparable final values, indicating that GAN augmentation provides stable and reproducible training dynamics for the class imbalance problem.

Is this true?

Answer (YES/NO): NO